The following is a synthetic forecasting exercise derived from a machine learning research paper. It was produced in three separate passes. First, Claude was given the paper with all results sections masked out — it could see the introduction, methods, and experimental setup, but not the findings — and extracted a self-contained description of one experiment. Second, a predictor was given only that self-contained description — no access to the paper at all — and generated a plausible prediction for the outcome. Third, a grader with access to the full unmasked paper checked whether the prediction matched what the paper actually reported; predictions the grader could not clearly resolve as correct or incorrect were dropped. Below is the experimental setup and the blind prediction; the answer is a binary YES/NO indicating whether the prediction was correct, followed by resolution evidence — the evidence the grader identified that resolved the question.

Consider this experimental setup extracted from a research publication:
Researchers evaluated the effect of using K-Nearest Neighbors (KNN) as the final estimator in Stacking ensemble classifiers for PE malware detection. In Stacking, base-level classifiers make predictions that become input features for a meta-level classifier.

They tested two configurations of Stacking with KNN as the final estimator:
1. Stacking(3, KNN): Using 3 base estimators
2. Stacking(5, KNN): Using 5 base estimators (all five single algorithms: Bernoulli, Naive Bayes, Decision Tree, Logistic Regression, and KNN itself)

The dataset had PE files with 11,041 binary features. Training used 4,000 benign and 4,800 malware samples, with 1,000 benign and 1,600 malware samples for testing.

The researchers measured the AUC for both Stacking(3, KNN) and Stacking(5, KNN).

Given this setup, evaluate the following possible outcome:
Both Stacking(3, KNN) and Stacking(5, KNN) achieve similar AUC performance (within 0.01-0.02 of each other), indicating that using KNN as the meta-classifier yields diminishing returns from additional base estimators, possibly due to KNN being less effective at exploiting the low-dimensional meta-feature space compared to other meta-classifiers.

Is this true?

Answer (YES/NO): NO